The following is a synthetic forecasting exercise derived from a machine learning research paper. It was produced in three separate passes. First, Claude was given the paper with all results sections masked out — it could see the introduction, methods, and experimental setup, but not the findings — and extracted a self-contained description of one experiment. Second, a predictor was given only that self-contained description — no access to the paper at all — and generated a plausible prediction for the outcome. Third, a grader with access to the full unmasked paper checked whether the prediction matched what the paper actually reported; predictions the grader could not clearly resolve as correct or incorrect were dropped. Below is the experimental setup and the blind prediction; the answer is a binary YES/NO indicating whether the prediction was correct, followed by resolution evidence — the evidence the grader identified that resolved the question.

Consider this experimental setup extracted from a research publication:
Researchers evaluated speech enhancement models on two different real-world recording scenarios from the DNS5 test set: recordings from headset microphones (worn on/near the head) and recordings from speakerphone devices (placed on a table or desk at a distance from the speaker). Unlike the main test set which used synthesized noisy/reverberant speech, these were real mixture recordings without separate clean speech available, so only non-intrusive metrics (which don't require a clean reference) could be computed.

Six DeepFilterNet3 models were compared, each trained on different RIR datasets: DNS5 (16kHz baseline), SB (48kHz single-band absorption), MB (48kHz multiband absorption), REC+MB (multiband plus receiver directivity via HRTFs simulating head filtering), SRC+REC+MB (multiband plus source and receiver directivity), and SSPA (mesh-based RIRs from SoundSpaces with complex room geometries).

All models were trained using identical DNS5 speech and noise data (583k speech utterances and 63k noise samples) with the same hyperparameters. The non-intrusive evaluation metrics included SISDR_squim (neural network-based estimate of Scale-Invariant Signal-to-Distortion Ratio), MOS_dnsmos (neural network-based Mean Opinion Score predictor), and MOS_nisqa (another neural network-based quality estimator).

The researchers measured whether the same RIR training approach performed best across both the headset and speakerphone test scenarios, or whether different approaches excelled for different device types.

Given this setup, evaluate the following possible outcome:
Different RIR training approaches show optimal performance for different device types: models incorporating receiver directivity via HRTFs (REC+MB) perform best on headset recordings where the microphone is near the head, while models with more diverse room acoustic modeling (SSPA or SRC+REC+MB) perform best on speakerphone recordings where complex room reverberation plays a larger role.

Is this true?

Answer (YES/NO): NO